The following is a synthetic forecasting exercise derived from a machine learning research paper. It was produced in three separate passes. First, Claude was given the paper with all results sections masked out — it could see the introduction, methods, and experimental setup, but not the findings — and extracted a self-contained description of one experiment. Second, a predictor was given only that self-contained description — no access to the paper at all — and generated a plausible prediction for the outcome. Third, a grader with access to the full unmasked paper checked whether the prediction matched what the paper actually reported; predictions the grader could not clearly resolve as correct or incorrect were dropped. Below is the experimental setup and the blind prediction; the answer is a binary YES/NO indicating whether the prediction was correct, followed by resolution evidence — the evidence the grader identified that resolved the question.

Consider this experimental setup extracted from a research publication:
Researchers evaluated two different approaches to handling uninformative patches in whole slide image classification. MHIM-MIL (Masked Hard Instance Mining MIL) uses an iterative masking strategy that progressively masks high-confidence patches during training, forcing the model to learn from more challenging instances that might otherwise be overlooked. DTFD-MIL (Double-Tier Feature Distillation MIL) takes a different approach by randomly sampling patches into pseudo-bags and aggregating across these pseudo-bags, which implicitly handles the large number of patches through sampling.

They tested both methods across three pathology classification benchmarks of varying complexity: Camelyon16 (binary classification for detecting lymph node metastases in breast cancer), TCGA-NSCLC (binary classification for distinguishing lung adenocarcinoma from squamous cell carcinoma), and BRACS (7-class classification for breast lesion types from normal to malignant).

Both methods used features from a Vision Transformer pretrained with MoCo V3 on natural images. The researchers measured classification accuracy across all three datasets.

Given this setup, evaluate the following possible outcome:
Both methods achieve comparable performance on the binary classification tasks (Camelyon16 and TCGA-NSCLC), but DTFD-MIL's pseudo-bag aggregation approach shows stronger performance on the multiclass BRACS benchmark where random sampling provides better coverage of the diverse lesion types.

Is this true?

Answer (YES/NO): NO